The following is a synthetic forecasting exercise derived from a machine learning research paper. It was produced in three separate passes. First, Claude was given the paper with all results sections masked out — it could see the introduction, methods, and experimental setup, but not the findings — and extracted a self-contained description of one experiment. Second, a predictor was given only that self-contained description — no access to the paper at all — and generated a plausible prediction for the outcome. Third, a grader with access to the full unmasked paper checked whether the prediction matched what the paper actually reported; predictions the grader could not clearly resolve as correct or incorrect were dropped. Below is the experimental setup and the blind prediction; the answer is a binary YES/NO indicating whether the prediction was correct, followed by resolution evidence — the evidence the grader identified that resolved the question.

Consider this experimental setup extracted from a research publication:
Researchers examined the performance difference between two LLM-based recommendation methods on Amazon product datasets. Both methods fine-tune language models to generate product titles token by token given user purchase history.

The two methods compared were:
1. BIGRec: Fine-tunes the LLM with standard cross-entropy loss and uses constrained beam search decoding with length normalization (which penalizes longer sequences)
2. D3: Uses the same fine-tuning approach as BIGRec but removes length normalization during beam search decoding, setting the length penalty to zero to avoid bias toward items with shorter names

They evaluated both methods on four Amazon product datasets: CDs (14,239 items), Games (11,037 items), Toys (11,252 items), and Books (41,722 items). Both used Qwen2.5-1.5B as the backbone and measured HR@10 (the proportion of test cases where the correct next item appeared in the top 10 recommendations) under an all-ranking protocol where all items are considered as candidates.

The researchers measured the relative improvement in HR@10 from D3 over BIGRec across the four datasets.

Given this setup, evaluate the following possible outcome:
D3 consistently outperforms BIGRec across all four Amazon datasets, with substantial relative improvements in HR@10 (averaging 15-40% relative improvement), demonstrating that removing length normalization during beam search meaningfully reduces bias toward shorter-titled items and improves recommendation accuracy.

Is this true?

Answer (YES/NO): NO